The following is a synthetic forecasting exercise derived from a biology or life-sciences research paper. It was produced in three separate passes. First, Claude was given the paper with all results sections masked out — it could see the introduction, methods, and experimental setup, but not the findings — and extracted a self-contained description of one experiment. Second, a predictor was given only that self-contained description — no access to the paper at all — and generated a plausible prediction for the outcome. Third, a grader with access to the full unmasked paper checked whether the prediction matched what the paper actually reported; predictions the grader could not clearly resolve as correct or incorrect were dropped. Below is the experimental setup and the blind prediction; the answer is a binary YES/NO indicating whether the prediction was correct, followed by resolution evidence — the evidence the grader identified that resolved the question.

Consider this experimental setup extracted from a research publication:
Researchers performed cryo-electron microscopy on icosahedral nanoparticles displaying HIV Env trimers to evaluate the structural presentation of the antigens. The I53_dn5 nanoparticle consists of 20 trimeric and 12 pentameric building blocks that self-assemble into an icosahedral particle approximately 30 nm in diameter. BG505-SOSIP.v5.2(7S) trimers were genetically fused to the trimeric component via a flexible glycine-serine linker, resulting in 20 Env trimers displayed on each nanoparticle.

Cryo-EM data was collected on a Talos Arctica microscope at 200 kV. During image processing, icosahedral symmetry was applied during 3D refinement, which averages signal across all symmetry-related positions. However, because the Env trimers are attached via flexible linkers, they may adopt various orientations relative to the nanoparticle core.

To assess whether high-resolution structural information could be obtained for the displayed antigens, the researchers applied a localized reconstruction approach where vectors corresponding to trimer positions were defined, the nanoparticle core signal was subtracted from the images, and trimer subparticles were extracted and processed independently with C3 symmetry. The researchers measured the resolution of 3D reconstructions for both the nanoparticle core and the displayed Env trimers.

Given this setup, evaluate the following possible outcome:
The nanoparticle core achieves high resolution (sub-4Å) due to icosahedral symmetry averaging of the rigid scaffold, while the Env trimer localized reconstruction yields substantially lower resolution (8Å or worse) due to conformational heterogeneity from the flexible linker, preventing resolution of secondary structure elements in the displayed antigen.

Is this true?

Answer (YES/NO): NO